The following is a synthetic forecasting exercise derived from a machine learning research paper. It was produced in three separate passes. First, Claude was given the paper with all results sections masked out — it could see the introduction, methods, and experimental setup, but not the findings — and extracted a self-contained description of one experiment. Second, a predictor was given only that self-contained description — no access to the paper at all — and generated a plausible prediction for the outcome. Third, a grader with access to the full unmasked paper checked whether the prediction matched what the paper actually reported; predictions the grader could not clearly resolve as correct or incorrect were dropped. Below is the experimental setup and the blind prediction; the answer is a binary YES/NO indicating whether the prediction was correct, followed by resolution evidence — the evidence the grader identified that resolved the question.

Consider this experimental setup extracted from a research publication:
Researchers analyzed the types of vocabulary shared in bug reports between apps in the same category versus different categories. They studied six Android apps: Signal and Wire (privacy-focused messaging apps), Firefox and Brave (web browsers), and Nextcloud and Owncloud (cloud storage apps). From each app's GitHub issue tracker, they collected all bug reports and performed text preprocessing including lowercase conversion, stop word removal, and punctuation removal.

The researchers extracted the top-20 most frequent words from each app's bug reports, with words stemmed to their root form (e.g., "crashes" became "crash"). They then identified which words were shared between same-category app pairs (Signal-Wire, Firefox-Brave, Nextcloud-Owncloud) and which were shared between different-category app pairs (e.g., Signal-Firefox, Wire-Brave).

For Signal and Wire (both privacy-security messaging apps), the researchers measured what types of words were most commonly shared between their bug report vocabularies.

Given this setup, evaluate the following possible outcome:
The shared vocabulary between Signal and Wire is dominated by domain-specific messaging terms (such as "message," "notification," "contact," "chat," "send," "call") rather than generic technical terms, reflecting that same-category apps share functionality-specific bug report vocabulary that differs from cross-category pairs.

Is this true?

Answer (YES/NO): YES